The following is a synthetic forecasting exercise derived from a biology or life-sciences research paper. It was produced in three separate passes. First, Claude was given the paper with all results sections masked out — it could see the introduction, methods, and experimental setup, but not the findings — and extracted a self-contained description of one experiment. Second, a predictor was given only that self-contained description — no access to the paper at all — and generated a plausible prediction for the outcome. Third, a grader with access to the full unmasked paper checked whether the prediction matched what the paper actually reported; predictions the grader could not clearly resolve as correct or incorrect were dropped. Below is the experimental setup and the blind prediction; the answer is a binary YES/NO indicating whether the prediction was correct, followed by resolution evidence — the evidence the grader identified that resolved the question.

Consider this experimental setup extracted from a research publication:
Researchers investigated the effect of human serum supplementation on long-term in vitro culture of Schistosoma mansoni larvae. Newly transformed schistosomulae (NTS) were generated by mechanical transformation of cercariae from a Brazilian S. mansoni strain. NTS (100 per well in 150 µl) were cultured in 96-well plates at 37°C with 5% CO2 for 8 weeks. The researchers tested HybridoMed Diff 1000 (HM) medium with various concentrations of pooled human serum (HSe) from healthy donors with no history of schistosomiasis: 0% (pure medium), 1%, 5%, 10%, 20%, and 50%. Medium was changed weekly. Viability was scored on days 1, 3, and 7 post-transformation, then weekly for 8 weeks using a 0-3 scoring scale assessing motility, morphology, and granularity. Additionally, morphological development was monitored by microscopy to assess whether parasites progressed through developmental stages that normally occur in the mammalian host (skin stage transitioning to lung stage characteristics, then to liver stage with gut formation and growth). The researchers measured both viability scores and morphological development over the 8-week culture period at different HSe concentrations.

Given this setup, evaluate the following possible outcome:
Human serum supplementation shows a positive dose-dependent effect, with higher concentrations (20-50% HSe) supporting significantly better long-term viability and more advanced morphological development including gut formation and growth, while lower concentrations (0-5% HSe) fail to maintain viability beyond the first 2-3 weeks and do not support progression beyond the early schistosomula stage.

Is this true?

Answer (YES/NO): NO